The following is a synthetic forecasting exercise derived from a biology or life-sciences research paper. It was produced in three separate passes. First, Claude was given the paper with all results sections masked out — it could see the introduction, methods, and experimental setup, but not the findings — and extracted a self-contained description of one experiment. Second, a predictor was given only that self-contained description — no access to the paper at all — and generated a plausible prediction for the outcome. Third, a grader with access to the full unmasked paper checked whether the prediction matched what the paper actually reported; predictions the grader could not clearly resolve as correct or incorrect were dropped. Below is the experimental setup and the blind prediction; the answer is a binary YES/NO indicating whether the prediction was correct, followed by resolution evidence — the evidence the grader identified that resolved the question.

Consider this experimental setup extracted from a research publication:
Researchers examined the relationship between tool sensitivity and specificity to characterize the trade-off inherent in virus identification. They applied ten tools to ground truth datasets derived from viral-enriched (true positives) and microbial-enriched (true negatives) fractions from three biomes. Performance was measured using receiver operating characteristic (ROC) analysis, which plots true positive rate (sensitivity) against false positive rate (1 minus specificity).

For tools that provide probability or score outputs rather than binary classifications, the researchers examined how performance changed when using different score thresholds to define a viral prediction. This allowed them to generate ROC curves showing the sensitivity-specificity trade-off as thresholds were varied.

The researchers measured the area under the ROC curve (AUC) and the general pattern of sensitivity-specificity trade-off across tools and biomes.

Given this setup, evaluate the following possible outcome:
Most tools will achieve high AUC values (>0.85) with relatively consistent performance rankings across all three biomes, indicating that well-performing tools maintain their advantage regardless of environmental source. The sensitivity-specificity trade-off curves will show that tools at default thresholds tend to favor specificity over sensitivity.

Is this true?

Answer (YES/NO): NO